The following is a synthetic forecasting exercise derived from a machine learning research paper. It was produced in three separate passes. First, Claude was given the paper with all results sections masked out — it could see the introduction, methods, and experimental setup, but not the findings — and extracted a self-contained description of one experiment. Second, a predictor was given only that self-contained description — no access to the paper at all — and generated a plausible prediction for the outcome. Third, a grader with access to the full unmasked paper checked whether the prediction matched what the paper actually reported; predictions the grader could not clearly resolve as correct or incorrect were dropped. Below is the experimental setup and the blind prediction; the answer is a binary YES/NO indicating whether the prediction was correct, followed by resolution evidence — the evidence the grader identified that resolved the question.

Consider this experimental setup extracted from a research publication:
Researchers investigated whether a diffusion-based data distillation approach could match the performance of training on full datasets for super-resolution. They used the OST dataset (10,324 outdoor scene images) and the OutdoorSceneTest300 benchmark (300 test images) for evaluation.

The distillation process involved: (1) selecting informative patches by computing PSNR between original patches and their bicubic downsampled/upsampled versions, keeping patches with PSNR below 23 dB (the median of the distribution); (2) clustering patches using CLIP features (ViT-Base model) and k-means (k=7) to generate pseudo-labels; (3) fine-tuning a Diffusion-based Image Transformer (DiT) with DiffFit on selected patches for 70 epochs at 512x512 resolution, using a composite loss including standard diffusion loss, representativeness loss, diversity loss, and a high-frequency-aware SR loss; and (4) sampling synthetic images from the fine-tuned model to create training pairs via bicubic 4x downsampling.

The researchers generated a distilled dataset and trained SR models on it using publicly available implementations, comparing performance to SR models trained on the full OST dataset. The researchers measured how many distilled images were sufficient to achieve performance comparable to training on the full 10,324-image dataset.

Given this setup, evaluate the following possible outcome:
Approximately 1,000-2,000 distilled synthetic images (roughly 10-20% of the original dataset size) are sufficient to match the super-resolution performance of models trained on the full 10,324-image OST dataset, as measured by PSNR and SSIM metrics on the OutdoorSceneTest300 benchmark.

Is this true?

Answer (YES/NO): NO